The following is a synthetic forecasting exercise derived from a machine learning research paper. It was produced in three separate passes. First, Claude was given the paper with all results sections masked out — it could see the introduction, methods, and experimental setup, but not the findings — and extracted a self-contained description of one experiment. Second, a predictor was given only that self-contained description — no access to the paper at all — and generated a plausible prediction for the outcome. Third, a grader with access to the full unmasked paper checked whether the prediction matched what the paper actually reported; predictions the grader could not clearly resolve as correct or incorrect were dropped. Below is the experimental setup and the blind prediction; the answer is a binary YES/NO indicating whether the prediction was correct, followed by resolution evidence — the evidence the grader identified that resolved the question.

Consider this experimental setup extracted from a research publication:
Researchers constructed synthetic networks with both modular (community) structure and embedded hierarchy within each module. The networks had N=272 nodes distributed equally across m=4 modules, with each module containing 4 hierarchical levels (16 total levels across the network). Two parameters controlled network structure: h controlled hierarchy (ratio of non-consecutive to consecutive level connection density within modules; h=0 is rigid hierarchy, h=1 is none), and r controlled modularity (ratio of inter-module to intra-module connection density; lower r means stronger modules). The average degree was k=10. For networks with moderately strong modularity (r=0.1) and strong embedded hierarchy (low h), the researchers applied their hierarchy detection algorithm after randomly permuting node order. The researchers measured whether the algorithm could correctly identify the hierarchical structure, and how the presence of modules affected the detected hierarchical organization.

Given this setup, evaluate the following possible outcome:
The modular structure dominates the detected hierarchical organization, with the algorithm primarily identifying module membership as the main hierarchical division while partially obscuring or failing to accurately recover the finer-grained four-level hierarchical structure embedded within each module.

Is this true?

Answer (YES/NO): NO